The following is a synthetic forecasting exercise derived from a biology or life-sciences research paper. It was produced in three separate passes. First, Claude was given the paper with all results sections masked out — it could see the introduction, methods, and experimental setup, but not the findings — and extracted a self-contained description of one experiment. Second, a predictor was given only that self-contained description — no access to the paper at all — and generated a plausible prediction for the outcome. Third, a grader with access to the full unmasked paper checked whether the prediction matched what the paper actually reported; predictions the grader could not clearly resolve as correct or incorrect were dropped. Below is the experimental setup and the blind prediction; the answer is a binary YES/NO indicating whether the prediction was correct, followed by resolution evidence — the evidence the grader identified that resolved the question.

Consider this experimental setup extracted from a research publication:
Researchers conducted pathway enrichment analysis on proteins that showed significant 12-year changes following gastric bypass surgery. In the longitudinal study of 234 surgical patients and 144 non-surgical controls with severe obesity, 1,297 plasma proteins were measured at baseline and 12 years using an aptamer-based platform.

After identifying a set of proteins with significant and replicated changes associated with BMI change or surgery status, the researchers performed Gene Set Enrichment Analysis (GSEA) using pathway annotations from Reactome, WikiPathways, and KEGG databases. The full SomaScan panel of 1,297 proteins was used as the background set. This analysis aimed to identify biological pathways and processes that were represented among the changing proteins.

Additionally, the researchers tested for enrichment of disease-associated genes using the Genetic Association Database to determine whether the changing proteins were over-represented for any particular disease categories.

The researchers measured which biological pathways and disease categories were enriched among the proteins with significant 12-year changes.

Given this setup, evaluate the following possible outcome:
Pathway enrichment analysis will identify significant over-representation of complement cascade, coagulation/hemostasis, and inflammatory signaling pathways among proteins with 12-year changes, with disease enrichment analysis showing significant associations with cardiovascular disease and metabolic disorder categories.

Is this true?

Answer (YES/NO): NO